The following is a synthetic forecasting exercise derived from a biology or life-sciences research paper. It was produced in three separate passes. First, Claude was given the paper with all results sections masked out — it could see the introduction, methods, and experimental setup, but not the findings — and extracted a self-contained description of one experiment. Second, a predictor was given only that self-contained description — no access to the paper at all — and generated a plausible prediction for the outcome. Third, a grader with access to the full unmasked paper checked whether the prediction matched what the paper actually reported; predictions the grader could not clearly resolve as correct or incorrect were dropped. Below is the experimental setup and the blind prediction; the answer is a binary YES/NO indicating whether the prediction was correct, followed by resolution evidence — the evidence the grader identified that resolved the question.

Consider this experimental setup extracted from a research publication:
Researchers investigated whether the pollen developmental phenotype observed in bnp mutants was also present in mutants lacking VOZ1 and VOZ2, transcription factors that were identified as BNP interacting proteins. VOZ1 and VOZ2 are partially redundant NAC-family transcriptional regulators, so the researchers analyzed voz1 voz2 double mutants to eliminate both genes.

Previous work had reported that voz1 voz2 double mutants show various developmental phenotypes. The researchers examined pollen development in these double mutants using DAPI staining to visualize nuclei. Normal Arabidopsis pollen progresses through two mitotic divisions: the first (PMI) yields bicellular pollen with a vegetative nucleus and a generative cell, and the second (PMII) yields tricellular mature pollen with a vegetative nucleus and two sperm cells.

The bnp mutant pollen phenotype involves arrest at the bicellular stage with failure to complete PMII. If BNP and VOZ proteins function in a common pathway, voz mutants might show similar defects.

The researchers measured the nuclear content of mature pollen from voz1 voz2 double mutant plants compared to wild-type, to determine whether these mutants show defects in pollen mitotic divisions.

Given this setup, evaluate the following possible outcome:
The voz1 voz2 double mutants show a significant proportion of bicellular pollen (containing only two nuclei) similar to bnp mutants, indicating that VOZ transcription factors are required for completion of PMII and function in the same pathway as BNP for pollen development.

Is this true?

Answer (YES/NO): YES